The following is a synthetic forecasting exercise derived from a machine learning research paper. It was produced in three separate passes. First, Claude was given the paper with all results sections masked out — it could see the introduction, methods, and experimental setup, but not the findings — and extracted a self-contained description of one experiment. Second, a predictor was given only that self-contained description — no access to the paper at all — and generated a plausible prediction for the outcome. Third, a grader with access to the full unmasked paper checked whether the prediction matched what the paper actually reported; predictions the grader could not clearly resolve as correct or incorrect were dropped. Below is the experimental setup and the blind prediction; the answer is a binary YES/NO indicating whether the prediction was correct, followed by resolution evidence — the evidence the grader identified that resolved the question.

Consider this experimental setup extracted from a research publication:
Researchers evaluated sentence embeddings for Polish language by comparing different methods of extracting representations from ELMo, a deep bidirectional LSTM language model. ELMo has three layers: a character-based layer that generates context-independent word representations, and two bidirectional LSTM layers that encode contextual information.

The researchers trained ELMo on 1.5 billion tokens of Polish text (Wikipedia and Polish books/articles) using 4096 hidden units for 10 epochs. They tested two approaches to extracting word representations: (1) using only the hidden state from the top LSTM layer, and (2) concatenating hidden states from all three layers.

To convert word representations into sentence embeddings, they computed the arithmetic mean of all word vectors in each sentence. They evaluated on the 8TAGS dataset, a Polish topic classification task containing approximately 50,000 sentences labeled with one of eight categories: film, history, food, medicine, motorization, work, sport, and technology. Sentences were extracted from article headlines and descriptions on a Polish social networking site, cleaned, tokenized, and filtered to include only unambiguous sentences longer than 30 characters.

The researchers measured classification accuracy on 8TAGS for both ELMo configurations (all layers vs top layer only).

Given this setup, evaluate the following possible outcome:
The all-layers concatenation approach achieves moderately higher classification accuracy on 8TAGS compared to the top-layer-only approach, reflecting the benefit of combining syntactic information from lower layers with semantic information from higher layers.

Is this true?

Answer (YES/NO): NO